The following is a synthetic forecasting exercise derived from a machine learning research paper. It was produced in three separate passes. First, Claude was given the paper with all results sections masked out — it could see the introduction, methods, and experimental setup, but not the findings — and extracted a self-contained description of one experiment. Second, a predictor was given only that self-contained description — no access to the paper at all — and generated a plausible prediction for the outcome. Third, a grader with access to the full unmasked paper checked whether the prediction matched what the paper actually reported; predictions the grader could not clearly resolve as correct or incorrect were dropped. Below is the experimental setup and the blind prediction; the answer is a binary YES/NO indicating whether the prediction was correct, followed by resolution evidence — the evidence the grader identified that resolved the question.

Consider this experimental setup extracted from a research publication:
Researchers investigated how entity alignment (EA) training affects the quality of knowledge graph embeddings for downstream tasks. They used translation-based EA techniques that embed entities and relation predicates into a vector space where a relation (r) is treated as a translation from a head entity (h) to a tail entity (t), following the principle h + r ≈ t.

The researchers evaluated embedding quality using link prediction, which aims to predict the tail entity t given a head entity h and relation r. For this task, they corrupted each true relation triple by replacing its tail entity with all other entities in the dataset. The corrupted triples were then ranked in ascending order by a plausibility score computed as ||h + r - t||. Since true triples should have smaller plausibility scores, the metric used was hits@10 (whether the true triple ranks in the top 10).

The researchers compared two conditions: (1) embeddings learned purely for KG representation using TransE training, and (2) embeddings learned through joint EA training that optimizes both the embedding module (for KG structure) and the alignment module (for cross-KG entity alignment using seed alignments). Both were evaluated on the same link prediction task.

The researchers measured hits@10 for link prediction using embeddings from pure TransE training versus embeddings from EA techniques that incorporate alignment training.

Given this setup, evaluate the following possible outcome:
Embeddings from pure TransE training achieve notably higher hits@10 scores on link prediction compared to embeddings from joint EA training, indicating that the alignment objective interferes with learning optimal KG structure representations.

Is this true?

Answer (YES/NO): NO